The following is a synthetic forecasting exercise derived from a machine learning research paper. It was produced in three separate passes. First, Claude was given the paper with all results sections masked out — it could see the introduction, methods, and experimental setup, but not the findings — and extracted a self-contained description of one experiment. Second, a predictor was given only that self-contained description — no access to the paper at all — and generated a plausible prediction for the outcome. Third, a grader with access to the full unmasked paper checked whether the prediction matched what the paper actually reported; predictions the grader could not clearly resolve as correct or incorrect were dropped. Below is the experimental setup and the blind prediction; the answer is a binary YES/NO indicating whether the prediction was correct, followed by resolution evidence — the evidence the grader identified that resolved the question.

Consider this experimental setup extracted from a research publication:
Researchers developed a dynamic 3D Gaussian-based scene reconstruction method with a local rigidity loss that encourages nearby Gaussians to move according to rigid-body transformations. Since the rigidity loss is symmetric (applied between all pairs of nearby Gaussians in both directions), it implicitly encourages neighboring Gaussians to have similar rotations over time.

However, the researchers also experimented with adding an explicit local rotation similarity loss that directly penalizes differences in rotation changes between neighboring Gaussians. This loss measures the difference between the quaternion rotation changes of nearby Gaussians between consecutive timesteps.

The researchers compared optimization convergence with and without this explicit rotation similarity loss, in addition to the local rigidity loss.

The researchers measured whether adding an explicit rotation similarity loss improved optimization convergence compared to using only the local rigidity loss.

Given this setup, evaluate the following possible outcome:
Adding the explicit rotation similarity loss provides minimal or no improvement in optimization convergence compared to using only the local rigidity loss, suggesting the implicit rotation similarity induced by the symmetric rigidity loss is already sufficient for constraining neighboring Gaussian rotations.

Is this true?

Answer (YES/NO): NO